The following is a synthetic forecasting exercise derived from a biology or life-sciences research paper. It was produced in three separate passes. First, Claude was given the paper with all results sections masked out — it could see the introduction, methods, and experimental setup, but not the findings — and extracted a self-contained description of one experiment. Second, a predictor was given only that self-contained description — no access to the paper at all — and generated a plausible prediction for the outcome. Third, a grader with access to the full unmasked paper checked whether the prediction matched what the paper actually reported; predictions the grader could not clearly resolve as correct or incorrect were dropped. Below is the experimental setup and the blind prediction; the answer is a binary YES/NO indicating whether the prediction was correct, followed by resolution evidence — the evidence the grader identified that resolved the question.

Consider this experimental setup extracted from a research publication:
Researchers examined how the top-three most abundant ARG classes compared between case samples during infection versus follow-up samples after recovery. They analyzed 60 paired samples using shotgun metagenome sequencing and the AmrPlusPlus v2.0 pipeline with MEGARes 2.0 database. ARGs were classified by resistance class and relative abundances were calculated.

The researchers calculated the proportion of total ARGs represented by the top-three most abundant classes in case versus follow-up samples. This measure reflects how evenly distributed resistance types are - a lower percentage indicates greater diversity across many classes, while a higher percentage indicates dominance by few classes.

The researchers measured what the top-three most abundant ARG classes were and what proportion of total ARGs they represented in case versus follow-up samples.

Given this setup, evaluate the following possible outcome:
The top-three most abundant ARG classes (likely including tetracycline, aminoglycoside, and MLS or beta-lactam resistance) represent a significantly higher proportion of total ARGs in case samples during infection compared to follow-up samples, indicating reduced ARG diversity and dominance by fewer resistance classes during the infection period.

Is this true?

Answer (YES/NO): NO